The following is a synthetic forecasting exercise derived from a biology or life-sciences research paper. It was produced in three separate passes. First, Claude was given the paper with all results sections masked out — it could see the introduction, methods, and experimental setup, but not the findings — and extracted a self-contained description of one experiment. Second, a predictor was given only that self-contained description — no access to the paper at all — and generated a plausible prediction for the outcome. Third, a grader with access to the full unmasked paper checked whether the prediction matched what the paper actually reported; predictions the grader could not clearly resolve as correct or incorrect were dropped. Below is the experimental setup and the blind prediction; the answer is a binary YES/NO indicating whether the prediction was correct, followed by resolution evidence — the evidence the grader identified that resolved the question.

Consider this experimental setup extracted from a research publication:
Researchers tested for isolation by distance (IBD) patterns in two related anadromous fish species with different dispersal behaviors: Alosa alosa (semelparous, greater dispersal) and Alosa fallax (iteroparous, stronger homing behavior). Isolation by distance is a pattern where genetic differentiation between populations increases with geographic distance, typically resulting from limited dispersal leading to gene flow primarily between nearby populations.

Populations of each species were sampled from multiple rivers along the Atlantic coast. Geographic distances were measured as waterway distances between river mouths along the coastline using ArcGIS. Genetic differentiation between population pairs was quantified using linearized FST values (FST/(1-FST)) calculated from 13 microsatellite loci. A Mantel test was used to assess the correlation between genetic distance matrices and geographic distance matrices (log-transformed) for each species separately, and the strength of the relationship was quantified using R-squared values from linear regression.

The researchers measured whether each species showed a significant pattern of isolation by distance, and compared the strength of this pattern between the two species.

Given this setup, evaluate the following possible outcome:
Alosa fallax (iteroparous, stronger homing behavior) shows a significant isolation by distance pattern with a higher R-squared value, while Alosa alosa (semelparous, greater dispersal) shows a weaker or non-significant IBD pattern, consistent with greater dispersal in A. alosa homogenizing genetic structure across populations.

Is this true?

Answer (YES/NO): NO